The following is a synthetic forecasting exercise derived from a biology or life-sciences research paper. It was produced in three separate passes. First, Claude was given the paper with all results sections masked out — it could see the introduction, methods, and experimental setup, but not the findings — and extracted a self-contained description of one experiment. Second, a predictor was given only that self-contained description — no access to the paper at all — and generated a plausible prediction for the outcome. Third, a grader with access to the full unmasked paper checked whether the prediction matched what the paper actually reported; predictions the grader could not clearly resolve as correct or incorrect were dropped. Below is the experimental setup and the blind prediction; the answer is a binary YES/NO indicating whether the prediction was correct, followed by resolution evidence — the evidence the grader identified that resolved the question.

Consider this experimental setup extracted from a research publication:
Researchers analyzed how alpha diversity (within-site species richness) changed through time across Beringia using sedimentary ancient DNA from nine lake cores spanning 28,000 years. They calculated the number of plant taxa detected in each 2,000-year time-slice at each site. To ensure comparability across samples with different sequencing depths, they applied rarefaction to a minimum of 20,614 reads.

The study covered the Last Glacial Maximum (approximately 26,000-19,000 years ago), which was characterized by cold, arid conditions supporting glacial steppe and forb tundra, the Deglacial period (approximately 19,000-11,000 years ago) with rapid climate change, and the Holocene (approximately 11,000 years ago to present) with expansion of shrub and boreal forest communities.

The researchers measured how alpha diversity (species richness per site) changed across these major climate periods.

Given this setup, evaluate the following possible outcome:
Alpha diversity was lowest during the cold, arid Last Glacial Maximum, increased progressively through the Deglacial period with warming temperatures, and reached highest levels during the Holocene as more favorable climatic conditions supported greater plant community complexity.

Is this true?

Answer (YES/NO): NO